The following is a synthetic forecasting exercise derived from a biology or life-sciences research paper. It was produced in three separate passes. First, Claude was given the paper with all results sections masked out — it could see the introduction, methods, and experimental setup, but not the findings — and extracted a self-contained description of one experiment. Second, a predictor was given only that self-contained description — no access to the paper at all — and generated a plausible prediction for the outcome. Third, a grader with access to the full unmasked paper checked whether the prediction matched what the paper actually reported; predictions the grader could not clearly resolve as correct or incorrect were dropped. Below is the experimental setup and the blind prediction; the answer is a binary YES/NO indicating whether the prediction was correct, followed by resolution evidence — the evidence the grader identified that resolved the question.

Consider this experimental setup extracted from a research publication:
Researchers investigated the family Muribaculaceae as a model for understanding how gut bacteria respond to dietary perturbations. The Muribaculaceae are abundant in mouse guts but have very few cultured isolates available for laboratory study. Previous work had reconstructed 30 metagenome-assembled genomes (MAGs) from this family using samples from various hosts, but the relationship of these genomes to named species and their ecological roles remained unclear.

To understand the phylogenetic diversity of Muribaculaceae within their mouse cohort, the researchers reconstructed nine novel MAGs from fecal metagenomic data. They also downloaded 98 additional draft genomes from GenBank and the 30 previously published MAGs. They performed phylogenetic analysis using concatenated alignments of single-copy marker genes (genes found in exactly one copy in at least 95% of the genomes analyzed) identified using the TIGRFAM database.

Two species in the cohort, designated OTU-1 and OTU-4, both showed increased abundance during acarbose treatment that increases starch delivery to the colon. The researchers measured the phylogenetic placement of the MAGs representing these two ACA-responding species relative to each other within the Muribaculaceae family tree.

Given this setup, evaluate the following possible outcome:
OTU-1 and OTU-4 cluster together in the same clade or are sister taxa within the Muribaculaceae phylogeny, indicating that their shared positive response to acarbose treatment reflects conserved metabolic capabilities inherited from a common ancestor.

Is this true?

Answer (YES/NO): NO